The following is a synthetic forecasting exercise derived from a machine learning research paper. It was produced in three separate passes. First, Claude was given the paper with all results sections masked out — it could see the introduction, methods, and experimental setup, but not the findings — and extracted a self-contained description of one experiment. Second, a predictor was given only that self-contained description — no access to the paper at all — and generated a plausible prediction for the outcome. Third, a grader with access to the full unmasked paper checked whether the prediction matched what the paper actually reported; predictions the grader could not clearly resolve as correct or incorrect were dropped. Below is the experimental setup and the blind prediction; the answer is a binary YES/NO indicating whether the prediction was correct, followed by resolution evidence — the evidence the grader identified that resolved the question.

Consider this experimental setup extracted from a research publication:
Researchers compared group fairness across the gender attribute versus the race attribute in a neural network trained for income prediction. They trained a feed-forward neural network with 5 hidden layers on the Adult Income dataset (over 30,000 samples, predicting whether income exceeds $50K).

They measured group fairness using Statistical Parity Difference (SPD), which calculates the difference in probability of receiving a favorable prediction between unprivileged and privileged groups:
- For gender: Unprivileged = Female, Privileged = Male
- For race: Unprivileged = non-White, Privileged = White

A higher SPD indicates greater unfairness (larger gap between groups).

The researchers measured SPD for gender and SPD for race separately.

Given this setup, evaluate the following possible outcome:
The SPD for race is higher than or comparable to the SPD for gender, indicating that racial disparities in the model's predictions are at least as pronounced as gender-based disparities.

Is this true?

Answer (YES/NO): NO